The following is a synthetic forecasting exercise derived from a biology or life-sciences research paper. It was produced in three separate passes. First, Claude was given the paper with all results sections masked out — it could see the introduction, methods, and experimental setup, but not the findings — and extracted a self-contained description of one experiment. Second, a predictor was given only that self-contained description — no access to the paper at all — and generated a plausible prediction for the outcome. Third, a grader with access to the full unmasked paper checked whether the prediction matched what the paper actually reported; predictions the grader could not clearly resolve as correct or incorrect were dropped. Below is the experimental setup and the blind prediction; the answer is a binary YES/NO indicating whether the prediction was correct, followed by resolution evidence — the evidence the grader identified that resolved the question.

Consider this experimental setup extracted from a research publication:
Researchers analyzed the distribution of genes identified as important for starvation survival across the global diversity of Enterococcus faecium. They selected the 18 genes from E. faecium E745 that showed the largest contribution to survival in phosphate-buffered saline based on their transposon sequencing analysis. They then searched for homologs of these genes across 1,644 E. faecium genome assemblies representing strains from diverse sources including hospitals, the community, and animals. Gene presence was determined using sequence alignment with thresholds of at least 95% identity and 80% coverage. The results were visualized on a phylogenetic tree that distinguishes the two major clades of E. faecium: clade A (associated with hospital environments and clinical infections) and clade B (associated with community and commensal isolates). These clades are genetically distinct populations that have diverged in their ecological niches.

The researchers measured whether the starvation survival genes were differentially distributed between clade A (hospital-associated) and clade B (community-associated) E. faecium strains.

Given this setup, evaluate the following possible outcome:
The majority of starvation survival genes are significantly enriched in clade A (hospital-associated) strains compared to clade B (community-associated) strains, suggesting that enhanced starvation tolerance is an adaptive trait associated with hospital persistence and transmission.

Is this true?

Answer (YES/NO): NO